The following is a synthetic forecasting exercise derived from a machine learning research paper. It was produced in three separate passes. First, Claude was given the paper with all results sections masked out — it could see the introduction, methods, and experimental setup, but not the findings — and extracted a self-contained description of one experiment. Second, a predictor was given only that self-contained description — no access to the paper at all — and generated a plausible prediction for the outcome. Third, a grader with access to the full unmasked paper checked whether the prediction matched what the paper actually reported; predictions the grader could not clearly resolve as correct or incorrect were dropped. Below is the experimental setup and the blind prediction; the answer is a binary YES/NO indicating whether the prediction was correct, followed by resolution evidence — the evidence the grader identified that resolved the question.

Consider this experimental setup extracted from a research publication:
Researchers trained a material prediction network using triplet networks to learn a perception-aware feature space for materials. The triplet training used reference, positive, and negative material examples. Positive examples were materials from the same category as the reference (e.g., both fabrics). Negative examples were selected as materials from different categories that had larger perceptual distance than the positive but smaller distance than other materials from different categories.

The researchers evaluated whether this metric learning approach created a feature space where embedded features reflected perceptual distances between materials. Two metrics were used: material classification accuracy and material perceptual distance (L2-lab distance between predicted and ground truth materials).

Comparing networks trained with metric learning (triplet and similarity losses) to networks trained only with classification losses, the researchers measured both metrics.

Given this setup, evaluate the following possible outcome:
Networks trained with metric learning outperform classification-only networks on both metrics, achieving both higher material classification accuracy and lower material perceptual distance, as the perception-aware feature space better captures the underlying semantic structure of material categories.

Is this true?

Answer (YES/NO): YES